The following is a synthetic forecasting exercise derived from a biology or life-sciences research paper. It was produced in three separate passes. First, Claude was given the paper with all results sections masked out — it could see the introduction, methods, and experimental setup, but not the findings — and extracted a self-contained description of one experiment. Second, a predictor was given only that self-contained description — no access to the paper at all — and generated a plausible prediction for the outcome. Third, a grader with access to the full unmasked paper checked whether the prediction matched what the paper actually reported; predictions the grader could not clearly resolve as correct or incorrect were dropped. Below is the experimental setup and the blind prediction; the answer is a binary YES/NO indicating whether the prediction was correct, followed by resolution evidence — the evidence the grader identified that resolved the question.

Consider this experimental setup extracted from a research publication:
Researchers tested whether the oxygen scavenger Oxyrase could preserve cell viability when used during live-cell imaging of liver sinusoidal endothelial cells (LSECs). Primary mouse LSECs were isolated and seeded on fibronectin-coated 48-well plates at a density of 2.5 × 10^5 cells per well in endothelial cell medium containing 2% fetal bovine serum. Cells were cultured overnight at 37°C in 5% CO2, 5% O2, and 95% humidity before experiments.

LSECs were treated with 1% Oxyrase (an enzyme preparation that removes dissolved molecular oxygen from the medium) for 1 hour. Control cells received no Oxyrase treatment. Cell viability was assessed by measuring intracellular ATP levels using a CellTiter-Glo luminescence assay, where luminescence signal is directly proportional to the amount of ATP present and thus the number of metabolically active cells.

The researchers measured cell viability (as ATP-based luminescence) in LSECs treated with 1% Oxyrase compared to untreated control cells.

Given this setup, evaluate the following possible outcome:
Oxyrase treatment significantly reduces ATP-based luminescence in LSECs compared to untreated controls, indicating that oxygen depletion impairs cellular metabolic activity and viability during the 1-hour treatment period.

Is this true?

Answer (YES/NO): NO